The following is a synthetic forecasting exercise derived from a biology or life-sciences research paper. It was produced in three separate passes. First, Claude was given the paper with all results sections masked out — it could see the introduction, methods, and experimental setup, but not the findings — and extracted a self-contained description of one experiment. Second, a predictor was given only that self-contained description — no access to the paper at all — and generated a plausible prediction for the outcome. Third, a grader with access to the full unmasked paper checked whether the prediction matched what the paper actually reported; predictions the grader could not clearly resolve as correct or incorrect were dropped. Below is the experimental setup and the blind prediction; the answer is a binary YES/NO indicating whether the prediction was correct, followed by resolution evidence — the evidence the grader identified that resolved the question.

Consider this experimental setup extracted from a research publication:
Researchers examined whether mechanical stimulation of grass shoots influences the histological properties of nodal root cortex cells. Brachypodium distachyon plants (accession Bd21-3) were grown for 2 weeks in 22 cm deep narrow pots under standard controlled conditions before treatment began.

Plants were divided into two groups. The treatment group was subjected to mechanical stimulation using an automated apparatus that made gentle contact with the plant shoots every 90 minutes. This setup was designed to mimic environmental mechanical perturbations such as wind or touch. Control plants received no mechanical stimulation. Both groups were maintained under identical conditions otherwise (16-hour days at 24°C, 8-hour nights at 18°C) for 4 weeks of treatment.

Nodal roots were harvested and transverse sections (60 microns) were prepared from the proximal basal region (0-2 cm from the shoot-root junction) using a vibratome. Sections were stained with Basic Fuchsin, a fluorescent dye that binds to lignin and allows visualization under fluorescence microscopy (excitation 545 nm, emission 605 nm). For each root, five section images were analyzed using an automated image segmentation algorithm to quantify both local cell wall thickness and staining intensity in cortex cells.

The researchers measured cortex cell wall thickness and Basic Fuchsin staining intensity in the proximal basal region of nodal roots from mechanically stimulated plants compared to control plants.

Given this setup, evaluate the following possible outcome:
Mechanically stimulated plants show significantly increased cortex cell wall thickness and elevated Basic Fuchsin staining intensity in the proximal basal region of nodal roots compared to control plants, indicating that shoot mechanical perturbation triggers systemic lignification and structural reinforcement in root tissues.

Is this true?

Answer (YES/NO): YES